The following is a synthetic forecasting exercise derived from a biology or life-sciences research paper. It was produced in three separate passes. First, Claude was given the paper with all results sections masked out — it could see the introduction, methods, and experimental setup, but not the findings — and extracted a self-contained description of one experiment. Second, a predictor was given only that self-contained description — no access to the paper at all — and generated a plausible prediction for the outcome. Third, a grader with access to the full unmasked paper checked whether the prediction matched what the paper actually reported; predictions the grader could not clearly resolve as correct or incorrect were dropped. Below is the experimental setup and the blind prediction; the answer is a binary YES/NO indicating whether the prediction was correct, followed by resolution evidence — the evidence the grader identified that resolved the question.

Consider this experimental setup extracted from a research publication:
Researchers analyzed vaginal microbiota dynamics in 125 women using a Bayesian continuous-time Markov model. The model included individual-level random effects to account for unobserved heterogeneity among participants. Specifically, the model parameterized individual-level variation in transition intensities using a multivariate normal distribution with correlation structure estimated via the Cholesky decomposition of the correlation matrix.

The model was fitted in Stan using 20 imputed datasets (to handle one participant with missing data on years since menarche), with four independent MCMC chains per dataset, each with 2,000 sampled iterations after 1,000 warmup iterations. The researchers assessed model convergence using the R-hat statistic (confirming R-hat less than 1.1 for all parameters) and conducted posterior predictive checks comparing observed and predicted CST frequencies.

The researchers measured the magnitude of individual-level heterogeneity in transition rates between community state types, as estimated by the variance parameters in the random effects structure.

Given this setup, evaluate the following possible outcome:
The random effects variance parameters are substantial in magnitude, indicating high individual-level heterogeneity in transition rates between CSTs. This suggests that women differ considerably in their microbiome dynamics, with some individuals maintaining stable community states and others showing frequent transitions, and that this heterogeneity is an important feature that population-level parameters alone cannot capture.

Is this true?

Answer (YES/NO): YES